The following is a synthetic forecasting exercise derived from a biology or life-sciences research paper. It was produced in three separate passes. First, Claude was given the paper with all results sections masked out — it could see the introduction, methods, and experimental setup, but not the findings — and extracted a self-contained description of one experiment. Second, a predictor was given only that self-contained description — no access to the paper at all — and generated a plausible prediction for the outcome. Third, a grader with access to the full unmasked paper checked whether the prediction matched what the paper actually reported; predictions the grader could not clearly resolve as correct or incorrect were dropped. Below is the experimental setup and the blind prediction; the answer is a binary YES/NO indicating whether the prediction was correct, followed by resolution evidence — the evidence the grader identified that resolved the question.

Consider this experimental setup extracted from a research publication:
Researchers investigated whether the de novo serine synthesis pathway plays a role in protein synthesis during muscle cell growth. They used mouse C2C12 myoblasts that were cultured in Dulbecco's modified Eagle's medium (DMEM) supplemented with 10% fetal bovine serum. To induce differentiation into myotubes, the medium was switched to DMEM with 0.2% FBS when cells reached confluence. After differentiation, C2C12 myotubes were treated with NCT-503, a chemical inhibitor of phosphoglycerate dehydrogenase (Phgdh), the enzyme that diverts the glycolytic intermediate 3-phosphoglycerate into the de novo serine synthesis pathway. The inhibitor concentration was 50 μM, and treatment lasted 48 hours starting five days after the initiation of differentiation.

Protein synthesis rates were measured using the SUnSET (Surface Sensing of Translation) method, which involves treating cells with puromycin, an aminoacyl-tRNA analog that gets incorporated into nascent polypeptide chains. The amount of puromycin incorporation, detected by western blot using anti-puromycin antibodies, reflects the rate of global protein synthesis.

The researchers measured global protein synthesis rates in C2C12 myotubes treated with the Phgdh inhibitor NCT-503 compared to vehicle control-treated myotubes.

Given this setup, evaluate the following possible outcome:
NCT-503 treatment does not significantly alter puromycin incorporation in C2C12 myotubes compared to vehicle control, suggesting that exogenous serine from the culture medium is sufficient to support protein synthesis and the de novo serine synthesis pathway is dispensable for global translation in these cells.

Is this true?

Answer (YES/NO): NO